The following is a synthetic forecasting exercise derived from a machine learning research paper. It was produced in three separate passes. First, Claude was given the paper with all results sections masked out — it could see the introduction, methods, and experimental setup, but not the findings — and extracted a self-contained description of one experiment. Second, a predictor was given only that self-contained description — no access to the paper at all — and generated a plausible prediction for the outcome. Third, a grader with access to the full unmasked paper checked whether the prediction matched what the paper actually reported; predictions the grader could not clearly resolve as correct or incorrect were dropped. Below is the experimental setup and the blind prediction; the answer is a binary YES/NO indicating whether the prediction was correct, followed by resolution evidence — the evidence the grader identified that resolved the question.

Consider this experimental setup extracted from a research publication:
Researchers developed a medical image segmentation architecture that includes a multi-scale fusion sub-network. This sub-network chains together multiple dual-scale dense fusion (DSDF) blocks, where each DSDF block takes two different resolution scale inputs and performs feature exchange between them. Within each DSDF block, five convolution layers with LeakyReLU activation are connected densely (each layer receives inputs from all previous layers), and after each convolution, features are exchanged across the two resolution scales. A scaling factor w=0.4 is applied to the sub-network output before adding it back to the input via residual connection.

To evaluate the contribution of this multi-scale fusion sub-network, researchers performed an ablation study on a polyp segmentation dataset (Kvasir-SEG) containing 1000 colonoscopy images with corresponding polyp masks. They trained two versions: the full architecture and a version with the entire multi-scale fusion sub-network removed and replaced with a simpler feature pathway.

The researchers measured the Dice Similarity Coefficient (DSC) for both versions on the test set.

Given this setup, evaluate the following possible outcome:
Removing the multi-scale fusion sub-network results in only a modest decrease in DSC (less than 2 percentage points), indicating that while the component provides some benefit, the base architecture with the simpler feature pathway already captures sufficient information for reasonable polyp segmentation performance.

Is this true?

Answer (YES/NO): NO